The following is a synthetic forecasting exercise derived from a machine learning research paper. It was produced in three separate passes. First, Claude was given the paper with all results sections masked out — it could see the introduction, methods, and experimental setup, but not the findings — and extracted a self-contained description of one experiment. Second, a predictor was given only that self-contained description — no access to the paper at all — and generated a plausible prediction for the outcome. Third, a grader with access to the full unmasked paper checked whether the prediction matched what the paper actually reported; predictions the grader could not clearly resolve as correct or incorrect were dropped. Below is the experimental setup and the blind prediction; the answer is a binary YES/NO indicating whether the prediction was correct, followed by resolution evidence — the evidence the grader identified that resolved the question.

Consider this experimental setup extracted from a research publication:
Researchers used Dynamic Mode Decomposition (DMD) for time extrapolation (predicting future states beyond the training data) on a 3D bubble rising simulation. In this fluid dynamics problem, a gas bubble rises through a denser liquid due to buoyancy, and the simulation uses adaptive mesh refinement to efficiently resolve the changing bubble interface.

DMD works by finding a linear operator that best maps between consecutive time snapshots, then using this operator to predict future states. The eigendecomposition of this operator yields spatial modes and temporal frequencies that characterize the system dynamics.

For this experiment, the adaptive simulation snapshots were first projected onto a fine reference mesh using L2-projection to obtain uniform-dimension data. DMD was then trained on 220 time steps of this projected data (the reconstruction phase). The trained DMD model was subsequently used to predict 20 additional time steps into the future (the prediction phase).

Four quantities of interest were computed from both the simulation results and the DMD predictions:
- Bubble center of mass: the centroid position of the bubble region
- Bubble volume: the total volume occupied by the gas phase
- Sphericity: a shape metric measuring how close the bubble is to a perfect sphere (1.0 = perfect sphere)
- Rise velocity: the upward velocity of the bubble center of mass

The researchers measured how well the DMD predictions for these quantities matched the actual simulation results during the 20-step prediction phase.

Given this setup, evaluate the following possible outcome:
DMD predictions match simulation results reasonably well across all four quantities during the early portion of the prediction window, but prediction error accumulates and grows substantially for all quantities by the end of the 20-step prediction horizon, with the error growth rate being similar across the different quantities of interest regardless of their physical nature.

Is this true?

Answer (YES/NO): NO